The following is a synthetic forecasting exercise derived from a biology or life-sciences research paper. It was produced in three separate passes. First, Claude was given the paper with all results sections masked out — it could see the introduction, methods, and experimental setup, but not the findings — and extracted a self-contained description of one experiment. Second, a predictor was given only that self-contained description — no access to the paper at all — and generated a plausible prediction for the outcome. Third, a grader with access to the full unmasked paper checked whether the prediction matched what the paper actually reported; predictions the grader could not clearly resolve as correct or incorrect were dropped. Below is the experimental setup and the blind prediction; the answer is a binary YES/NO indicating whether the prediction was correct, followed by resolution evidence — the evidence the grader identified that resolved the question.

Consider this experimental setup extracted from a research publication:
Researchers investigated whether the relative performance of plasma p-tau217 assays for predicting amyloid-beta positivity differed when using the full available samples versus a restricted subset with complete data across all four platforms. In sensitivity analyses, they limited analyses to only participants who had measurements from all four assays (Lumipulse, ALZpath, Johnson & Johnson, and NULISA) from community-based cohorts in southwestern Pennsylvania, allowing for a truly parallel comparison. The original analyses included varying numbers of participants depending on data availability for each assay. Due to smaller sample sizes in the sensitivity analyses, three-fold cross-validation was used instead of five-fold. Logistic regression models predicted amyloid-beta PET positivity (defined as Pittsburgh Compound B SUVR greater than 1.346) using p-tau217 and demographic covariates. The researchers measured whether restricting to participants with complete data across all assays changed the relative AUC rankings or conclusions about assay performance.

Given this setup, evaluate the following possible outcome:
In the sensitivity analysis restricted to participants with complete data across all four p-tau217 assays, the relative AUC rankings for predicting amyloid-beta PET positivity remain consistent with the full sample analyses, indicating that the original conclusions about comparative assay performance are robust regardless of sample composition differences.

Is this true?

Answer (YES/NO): YES